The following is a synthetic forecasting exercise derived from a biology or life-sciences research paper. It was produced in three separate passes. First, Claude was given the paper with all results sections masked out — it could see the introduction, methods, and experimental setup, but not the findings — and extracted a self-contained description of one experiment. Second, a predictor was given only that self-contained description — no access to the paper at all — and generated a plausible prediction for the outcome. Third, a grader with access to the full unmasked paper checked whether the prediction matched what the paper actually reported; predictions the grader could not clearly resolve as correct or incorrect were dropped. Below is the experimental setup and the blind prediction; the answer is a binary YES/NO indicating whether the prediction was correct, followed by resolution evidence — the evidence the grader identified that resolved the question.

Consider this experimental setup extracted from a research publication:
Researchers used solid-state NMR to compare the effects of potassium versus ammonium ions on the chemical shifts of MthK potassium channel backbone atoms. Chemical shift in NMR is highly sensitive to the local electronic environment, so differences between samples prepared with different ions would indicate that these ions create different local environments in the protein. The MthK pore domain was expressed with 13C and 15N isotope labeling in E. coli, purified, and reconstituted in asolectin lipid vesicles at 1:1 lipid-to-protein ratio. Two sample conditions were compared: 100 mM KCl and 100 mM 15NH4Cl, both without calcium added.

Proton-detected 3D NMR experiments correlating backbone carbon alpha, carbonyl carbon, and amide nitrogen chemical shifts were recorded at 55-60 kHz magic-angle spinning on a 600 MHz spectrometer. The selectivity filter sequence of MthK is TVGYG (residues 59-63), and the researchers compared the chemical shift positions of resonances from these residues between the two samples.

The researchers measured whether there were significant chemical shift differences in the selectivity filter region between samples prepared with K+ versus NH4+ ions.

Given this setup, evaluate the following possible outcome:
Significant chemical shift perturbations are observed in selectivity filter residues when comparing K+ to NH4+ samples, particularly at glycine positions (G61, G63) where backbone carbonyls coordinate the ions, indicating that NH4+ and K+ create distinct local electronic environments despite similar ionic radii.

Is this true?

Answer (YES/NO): NO